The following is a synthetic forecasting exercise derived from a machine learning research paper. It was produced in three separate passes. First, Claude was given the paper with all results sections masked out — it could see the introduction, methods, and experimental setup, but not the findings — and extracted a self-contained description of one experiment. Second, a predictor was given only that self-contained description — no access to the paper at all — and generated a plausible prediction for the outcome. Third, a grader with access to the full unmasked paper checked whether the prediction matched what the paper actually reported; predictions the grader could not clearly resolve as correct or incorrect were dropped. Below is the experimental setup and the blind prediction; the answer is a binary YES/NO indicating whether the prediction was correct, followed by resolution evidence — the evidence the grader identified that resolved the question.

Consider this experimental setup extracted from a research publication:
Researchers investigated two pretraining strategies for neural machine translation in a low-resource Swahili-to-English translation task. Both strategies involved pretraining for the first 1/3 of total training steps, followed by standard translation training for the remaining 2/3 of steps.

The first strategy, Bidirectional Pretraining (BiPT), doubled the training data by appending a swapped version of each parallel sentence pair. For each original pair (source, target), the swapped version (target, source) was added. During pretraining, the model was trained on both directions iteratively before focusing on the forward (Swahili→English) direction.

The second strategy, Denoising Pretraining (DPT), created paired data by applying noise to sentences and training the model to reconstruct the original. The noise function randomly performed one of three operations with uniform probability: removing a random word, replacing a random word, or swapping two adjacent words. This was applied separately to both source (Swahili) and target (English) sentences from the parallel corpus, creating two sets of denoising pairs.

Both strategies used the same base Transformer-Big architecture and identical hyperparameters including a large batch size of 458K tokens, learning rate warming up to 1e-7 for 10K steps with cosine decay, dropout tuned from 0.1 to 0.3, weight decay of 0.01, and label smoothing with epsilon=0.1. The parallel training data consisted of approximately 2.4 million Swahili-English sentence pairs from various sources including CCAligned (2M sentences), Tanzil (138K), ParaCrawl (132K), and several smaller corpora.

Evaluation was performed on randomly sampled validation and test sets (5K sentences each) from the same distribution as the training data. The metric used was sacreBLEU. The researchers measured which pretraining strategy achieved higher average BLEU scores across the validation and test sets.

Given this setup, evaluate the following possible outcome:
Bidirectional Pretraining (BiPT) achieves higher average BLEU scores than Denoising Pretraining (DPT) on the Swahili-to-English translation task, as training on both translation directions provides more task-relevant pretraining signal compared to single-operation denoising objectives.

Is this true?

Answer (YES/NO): YES